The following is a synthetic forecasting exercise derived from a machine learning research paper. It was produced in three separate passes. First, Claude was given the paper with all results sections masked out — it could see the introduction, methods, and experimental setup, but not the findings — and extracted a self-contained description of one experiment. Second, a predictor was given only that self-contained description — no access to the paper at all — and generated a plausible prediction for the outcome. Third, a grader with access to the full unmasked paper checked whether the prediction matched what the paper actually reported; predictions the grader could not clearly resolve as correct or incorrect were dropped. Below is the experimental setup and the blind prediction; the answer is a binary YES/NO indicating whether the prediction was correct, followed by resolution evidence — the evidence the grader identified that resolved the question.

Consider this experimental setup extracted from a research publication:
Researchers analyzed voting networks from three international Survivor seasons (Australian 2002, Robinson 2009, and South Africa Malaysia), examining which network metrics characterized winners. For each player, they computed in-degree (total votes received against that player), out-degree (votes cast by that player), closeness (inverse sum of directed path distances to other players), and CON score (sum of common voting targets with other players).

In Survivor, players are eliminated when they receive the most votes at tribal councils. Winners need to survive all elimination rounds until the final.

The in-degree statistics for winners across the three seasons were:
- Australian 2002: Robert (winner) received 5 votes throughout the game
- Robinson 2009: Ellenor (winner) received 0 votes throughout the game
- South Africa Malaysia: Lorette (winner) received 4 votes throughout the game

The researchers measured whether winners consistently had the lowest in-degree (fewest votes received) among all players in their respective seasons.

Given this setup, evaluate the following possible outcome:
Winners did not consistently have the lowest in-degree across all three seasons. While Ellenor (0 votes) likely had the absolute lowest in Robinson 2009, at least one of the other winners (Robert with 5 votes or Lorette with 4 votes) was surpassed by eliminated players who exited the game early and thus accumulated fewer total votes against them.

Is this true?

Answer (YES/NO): YES